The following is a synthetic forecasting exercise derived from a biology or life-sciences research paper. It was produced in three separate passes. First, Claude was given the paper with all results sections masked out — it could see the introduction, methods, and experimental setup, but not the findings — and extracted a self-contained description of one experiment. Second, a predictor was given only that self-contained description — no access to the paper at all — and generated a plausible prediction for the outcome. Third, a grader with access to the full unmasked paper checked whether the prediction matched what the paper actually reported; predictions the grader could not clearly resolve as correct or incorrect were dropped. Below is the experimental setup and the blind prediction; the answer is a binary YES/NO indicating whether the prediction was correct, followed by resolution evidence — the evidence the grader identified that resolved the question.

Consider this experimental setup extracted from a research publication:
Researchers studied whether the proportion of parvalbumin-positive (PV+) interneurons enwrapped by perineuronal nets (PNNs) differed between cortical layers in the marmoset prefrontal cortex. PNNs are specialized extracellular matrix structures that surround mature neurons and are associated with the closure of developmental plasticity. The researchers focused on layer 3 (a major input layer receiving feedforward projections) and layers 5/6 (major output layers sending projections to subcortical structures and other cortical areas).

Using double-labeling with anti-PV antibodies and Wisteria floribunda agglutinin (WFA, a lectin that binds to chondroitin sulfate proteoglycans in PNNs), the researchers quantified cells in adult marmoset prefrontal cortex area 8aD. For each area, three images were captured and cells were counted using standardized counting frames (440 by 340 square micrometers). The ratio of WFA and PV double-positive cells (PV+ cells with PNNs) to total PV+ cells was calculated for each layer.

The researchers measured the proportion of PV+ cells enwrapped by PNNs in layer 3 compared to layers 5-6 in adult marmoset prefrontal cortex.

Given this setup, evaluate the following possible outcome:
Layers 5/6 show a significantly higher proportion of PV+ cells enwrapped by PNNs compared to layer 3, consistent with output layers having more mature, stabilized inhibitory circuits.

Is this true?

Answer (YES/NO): NO